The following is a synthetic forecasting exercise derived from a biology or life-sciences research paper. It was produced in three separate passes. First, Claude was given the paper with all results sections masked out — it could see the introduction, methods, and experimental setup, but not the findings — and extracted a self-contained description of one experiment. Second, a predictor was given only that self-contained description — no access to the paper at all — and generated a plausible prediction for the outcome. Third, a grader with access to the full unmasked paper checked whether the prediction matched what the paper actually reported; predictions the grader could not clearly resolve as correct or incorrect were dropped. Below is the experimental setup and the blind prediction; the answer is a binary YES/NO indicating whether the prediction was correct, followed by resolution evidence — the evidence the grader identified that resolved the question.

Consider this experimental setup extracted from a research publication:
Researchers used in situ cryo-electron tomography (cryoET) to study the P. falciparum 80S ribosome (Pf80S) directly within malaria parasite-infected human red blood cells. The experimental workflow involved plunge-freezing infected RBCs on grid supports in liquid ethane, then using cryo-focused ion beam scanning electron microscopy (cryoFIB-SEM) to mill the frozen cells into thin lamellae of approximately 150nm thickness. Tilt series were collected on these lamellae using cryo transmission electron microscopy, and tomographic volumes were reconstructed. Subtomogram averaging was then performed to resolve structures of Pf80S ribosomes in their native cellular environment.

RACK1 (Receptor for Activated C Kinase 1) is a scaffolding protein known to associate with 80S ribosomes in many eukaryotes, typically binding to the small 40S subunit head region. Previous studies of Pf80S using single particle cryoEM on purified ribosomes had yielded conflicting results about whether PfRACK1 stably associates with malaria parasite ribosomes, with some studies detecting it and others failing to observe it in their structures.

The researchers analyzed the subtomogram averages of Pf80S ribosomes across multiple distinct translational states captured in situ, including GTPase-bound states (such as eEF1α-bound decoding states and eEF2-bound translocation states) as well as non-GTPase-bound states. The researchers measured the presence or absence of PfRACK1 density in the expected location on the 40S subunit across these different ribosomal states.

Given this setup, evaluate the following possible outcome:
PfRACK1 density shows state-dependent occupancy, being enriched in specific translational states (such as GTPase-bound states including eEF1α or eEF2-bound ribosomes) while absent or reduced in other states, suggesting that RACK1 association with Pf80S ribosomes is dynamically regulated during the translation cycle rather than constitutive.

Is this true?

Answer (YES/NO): NO